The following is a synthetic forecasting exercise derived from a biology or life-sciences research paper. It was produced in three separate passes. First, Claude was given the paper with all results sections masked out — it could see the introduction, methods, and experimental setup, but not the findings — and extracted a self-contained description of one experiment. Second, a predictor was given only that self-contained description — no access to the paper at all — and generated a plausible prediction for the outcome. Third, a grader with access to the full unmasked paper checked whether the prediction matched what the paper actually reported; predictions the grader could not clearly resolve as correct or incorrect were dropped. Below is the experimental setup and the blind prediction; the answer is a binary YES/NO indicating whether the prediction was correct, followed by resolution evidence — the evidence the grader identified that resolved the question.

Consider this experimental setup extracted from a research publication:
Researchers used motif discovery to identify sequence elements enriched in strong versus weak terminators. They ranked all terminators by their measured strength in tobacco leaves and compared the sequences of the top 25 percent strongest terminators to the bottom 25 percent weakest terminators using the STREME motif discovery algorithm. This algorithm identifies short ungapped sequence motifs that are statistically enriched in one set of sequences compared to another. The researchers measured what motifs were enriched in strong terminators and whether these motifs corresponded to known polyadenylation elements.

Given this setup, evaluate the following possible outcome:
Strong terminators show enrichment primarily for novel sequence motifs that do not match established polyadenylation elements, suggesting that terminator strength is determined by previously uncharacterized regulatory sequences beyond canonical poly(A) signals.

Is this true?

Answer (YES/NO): NO